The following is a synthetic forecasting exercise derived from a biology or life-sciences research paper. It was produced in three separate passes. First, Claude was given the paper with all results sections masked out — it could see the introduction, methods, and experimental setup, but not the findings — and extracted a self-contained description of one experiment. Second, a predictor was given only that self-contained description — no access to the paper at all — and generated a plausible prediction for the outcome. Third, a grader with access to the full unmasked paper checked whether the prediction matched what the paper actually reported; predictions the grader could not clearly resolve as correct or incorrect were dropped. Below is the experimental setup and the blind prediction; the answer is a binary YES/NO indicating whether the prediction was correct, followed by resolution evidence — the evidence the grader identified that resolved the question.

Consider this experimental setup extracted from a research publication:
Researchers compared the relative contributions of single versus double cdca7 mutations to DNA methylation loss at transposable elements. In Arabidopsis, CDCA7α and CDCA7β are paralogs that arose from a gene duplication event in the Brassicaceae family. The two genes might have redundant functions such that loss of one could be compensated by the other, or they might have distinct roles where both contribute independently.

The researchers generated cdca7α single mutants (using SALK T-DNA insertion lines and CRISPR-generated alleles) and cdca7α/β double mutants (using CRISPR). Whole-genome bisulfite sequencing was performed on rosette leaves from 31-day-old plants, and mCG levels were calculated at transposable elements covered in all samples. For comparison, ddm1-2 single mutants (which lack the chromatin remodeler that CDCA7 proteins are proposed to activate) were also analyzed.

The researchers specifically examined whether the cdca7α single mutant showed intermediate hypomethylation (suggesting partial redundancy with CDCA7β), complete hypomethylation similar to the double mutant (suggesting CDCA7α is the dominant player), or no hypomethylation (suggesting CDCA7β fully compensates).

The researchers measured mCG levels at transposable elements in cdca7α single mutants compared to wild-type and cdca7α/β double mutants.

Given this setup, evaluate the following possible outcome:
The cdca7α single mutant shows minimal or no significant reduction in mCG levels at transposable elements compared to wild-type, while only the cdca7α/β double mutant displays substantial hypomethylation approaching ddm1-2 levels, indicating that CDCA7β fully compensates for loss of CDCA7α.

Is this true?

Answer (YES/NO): NO